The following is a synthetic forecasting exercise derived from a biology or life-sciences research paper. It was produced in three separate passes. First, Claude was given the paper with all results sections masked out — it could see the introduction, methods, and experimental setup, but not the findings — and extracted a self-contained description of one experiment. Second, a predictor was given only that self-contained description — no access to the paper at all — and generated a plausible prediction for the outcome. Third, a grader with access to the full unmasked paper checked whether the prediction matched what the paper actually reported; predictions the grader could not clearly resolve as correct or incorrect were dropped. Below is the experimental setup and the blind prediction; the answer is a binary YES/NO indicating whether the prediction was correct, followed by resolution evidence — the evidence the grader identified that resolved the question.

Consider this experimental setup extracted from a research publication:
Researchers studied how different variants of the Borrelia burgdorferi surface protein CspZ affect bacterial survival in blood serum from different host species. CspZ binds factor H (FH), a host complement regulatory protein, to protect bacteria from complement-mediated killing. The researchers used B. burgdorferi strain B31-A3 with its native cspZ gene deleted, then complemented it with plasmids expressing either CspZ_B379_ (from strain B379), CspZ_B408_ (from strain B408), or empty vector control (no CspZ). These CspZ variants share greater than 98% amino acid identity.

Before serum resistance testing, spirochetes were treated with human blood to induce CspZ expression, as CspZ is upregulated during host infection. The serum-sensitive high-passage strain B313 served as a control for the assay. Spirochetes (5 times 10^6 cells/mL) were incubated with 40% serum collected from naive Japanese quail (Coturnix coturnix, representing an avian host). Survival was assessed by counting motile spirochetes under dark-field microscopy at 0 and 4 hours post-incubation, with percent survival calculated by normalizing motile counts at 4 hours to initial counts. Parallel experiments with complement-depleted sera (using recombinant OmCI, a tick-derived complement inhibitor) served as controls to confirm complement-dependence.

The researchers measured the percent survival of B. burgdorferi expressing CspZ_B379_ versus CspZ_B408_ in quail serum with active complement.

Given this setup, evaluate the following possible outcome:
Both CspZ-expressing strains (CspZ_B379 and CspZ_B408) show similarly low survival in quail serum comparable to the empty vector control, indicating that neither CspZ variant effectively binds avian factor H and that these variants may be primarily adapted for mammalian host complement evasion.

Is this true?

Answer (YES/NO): NO